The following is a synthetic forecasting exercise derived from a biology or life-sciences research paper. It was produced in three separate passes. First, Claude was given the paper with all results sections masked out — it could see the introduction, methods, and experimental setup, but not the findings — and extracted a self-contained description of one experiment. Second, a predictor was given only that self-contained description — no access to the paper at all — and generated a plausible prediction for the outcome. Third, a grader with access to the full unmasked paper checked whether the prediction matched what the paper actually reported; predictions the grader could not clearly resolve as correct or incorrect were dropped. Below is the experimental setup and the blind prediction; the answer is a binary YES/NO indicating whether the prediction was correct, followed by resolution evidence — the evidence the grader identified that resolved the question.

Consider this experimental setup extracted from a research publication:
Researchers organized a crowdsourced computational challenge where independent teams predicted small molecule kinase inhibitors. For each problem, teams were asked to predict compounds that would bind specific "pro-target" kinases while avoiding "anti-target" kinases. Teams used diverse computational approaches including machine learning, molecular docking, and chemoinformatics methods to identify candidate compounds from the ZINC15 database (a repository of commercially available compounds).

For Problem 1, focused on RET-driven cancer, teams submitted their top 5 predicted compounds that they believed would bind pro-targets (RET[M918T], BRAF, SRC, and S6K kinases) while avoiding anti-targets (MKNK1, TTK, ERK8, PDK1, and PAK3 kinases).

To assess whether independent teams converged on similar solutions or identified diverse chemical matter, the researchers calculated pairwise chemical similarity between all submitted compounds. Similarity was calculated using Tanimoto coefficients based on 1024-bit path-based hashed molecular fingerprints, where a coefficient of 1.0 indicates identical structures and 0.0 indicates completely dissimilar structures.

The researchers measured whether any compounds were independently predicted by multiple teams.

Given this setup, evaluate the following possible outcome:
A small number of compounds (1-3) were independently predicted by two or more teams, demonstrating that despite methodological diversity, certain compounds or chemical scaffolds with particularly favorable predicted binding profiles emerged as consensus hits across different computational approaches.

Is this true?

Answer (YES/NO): YES